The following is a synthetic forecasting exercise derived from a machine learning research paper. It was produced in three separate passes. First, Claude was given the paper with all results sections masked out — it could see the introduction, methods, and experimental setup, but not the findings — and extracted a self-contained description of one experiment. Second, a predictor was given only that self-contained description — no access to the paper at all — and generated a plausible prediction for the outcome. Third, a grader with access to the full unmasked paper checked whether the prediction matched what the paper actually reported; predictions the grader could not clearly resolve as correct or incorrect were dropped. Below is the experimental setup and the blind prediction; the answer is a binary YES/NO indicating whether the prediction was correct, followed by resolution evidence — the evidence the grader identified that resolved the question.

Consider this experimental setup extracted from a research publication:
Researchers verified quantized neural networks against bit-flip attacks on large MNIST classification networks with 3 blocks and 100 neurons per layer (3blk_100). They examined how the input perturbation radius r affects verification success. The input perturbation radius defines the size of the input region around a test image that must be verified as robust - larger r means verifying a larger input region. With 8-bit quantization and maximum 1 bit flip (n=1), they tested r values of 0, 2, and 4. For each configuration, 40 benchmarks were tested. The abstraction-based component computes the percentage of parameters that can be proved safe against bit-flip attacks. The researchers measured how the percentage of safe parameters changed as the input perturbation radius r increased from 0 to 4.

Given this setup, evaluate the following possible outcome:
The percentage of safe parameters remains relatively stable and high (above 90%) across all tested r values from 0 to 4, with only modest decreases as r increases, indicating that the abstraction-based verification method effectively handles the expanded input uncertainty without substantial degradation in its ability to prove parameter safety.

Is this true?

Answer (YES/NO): YES